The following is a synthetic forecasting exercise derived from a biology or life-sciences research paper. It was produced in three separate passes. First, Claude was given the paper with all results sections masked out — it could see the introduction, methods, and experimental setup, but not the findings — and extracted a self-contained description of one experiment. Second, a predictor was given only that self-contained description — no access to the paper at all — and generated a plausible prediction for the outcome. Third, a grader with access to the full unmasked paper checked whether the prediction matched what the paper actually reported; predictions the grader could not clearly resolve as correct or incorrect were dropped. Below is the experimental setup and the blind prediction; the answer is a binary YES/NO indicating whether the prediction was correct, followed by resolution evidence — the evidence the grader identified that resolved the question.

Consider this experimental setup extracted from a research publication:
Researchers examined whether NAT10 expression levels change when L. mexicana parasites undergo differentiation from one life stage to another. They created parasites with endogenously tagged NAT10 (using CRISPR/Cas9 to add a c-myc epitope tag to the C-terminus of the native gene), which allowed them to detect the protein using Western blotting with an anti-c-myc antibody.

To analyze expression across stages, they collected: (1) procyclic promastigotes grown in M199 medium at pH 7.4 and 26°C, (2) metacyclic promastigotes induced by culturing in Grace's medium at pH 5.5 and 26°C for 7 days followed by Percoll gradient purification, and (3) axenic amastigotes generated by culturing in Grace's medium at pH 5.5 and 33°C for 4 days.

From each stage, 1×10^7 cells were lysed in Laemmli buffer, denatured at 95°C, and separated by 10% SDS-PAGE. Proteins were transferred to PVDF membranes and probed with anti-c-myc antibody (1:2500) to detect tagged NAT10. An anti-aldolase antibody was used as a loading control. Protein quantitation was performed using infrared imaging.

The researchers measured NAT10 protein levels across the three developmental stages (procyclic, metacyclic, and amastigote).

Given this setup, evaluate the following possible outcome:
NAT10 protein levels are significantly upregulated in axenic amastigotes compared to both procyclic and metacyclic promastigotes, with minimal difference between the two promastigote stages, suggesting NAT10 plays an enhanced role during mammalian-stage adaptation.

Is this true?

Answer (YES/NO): NO